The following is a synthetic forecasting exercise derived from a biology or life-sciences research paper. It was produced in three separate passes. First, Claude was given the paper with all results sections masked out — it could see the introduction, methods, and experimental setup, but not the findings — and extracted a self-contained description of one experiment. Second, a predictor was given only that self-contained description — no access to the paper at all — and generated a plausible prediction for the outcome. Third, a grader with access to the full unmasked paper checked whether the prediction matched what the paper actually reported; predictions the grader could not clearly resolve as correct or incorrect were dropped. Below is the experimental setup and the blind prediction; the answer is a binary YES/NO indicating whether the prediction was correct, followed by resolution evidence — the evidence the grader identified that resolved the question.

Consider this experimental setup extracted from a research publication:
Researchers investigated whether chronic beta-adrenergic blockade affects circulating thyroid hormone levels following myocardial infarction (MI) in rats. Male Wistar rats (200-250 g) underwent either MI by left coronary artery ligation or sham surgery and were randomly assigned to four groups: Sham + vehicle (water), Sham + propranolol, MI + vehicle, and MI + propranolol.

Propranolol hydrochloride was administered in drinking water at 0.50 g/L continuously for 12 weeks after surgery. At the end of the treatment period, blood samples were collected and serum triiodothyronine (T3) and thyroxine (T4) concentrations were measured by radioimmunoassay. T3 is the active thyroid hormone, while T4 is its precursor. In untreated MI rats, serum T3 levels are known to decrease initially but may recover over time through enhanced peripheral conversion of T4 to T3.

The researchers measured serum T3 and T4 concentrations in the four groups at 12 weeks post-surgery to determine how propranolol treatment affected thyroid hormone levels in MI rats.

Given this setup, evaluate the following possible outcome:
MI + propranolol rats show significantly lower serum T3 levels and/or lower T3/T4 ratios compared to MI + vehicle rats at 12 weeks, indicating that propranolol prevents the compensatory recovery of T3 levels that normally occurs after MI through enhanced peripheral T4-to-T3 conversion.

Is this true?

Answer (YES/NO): YES